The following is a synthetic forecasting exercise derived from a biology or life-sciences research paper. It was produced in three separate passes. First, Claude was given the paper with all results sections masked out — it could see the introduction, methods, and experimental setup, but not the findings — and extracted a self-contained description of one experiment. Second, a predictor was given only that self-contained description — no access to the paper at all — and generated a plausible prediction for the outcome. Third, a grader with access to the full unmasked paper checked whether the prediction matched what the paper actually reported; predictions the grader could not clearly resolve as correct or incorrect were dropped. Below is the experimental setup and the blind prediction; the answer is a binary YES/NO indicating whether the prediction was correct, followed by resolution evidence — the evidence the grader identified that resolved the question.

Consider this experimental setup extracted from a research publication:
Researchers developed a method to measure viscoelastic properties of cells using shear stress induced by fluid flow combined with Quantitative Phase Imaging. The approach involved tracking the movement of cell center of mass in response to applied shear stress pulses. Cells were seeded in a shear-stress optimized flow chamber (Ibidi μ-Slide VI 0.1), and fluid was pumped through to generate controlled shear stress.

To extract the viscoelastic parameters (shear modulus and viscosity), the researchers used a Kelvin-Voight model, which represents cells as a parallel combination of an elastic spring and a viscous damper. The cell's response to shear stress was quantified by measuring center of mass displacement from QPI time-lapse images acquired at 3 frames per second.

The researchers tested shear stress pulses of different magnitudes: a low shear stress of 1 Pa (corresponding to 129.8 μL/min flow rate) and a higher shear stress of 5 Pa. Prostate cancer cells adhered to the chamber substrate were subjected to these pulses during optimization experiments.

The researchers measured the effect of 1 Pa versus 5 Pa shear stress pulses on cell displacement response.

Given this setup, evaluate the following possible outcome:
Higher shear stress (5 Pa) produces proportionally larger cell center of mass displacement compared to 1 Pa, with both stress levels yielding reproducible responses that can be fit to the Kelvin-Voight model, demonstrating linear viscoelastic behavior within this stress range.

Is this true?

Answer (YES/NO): NO